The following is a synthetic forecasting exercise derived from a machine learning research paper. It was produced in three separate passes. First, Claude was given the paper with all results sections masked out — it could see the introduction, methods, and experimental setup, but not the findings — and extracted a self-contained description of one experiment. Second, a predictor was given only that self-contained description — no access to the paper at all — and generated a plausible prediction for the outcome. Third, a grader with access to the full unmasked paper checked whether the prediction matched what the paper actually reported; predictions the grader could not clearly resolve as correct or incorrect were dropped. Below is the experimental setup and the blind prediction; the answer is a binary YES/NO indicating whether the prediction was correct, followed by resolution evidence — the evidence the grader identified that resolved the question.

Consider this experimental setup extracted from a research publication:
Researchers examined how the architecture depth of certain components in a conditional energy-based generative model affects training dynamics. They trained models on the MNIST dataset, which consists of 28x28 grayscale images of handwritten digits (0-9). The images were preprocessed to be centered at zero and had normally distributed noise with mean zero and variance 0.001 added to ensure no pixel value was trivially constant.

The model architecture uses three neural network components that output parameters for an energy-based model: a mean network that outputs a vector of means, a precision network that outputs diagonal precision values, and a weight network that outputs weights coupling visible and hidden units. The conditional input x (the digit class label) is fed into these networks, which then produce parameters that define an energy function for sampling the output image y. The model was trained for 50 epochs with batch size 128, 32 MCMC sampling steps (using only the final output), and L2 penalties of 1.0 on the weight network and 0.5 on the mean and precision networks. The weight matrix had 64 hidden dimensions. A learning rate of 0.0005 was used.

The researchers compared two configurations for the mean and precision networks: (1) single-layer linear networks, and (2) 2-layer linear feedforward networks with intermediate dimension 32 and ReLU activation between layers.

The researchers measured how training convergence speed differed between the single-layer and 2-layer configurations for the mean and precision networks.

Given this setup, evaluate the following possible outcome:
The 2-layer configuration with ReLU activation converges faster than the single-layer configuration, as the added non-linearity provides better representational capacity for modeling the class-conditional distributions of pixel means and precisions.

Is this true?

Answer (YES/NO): YES